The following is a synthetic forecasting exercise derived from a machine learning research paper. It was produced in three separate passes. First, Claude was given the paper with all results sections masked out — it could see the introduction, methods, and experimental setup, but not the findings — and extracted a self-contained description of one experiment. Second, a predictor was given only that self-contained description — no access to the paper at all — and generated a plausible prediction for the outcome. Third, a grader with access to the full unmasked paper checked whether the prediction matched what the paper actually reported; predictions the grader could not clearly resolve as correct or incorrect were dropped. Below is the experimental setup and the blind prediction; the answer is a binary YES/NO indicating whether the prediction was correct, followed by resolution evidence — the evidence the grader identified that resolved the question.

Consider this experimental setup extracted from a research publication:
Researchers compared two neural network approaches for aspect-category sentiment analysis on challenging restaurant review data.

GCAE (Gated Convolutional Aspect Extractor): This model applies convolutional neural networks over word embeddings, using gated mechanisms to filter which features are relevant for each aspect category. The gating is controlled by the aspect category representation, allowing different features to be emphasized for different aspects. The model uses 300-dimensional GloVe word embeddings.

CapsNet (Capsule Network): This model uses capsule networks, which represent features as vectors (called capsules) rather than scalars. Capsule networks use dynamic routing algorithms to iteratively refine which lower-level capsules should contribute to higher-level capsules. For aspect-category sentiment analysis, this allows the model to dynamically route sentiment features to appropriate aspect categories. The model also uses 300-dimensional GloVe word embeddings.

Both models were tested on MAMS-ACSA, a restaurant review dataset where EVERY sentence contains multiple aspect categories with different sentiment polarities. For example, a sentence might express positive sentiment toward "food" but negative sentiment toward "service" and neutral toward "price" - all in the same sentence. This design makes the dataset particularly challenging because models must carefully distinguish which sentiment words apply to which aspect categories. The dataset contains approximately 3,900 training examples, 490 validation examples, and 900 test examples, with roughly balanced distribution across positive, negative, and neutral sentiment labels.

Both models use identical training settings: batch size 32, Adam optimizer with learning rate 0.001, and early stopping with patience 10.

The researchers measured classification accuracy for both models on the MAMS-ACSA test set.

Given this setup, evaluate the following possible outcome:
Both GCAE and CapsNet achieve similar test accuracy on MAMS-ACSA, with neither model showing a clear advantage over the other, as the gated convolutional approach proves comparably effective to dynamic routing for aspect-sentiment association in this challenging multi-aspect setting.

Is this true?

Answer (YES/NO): NO